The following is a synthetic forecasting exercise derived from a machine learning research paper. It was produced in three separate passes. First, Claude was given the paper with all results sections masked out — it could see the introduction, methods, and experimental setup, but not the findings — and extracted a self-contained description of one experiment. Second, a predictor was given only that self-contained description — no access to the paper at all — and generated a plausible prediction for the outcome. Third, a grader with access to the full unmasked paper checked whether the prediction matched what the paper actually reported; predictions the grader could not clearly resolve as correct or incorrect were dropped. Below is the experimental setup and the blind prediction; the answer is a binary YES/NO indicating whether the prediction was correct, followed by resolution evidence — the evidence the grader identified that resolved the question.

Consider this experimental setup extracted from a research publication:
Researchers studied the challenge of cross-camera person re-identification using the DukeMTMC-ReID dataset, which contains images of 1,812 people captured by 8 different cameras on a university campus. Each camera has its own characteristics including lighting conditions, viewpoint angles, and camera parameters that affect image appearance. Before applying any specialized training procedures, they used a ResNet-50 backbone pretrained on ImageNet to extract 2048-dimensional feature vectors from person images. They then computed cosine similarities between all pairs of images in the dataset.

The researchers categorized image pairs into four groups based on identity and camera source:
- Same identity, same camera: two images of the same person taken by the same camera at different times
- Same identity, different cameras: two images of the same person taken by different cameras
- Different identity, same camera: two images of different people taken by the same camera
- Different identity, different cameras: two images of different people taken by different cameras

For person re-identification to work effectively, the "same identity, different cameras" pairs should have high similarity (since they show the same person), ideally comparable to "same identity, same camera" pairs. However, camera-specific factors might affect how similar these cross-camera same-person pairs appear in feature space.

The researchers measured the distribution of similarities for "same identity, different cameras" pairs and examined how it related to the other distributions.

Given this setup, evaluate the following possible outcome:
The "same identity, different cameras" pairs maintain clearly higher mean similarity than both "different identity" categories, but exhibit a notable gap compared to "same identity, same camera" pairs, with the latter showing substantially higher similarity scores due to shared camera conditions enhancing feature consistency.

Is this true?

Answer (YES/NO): NO